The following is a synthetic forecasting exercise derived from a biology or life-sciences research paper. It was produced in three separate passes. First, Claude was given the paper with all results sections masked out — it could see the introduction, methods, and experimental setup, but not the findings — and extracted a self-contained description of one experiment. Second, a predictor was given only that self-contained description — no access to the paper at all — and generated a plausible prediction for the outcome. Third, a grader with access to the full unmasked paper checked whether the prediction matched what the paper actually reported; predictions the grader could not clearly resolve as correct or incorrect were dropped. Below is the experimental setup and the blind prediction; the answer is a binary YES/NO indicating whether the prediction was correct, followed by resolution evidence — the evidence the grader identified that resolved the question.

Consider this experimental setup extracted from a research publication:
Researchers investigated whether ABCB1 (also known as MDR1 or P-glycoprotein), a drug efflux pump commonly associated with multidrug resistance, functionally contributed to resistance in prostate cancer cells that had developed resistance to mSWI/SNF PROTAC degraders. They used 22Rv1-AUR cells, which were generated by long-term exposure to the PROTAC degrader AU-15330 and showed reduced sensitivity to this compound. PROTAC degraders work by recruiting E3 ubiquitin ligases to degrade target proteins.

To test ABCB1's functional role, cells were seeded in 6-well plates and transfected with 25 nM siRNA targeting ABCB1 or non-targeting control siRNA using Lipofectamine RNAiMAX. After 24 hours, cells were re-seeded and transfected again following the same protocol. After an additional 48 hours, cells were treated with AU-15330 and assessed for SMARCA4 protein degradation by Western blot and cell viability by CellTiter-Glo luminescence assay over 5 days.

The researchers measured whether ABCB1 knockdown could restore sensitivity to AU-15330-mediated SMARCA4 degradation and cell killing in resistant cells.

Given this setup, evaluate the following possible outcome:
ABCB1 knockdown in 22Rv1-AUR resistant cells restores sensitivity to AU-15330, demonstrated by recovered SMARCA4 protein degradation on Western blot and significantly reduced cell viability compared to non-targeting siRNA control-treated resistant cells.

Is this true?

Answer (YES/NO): NO